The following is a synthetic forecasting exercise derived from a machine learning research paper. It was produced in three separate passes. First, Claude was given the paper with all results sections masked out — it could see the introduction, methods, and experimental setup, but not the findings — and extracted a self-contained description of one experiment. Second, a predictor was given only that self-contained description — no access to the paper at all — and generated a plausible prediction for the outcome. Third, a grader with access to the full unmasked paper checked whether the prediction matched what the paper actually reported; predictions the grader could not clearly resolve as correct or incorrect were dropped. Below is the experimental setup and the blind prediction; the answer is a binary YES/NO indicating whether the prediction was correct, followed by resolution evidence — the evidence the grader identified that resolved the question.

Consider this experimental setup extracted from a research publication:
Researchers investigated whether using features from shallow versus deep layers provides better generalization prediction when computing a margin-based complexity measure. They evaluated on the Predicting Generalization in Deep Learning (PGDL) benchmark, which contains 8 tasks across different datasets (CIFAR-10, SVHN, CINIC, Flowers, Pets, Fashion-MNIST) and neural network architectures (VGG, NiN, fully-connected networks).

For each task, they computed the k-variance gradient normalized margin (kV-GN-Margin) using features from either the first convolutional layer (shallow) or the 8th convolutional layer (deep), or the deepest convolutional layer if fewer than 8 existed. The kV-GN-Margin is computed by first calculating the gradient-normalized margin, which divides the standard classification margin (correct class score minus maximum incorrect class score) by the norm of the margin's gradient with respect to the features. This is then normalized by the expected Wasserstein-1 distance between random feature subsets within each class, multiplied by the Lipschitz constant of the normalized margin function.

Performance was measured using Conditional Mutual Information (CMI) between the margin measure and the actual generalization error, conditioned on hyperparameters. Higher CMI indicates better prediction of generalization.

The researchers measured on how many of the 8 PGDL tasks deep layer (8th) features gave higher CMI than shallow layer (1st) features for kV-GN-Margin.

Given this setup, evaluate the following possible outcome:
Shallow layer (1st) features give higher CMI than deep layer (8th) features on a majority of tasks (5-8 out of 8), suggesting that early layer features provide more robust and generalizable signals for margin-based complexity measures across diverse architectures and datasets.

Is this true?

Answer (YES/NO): YES